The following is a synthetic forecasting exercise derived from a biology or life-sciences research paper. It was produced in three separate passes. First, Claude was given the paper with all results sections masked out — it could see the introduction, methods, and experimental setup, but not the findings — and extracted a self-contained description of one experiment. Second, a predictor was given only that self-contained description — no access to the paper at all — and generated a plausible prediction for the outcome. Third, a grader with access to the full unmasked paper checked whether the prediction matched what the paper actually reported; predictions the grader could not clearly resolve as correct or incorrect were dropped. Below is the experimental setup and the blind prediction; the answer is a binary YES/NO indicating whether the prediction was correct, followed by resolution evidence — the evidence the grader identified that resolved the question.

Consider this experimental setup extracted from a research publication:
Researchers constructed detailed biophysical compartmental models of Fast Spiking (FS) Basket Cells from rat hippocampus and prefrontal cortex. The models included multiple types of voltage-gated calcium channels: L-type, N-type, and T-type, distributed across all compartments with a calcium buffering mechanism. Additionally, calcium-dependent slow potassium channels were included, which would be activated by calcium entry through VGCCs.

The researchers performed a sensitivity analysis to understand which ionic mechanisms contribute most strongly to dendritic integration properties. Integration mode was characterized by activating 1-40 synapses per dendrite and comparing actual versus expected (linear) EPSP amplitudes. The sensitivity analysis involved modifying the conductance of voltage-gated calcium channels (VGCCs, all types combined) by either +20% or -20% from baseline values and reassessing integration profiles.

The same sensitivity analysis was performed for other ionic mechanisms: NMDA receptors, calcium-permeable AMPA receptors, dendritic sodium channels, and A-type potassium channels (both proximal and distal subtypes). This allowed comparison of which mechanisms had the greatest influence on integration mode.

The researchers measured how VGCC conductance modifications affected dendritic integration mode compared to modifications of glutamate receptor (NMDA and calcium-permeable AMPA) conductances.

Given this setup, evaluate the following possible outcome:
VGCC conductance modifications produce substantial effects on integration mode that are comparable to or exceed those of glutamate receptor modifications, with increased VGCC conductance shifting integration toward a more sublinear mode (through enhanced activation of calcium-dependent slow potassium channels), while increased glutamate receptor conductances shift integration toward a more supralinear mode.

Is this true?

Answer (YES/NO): NO